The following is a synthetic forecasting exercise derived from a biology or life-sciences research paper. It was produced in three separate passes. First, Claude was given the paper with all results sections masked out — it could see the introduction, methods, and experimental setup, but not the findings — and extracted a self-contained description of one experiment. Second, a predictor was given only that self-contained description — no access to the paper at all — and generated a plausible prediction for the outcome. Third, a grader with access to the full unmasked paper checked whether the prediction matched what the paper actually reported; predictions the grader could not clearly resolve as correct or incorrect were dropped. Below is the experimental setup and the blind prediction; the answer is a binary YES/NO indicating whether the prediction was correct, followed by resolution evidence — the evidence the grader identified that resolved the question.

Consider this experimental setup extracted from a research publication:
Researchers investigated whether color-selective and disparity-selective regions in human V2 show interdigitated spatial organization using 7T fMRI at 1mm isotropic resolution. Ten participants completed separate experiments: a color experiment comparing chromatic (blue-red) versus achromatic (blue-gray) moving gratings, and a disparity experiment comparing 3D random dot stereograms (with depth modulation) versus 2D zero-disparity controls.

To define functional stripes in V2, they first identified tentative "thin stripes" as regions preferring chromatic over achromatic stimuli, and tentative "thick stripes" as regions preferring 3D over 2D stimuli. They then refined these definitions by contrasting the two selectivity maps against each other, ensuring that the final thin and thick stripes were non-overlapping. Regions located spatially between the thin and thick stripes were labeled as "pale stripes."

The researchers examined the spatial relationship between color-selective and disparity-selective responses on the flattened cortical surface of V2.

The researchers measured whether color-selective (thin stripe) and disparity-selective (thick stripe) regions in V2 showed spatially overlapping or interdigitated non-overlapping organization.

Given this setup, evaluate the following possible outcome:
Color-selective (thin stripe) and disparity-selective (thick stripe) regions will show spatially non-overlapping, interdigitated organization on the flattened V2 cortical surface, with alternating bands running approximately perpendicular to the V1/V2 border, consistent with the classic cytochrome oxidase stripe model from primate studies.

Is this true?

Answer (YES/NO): YES